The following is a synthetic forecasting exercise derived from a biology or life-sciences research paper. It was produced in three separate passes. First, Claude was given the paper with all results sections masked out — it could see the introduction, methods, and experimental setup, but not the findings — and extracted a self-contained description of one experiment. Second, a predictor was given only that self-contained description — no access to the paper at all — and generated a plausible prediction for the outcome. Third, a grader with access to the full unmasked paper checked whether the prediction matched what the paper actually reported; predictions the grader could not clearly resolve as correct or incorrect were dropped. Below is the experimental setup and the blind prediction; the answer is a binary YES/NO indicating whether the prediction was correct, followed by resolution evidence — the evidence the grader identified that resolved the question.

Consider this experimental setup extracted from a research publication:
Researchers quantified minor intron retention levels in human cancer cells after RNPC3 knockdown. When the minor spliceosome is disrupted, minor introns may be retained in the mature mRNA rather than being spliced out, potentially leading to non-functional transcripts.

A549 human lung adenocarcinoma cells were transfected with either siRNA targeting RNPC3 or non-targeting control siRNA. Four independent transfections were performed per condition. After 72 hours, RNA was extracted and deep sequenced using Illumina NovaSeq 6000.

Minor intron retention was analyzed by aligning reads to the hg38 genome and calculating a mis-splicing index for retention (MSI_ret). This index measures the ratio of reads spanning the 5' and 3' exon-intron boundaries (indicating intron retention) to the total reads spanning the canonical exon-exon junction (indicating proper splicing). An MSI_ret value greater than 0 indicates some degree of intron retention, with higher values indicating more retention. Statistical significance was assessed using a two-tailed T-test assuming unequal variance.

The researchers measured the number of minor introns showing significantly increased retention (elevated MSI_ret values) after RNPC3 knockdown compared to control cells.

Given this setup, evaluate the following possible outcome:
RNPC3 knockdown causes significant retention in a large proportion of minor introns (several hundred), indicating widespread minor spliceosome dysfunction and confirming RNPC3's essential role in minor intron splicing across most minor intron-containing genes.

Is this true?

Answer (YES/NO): NO